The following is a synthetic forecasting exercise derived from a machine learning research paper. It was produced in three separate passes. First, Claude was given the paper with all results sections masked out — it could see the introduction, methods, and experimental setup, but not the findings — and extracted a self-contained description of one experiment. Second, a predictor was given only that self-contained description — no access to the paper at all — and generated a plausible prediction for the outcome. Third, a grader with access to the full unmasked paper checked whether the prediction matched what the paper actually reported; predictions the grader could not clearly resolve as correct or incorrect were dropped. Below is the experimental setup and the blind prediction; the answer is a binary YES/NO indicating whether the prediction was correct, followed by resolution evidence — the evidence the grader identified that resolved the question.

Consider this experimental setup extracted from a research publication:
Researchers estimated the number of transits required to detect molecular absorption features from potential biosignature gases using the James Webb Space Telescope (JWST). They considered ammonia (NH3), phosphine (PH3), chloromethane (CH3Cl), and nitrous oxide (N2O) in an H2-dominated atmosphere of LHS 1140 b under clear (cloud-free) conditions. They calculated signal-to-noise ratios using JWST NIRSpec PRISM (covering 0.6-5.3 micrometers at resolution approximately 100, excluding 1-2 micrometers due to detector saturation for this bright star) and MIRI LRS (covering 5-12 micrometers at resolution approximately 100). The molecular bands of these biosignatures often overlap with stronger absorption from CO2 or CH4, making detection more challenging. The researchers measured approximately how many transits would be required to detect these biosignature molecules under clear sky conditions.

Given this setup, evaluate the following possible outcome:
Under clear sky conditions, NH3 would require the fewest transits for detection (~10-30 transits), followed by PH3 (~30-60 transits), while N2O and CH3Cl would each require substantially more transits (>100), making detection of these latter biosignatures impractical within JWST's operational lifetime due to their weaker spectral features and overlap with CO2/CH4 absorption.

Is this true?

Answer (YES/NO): NO